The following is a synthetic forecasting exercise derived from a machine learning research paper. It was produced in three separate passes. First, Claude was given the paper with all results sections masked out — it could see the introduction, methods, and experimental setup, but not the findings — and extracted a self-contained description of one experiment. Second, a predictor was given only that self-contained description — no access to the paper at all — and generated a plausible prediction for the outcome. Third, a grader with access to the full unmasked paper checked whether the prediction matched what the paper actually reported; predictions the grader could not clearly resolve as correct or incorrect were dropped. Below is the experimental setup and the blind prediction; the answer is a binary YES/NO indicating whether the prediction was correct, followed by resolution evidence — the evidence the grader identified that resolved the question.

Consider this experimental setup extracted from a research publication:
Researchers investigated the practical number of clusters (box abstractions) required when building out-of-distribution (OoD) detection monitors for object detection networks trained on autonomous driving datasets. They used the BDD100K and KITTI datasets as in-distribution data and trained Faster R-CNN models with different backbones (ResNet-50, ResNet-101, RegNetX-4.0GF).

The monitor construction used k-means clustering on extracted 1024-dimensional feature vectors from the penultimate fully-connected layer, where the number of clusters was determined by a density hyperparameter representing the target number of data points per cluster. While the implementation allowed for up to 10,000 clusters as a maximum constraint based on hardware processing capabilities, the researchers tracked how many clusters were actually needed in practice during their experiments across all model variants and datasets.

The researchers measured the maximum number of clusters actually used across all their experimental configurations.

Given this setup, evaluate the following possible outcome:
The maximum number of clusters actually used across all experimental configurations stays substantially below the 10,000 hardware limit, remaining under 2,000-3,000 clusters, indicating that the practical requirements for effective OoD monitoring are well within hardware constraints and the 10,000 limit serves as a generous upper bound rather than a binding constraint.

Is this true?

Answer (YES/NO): NO